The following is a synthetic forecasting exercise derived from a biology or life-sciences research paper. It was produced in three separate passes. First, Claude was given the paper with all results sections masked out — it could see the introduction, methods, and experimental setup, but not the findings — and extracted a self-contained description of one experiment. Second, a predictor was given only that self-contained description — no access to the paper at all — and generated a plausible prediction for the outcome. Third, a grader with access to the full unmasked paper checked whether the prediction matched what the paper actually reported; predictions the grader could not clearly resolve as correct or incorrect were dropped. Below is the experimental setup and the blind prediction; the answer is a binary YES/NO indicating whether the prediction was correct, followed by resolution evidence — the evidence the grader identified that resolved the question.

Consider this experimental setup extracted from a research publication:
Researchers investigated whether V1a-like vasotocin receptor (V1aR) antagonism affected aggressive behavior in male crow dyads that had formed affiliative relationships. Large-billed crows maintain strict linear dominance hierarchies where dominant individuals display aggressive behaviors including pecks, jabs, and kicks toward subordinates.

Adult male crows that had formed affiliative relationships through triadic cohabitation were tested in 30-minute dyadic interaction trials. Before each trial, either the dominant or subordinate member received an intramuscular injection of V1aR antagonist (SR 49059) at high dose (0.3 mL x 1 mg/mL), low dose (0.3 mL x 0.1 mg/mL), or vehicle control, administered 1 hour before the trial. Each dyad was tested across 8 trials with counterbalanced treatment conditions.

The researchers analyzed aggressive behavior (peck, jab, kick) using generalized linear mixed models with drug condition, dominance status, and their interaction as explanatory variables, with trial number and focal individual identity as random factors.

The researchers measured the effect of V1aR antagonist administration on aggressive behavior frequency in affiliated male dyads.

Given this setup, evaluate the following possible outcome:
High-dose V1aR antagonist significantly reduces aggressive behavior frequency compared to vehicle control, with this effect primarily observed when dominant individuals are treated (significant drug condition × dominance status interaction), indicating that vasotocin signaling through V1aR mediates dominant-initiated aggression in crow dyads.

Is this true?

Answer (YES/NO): NO